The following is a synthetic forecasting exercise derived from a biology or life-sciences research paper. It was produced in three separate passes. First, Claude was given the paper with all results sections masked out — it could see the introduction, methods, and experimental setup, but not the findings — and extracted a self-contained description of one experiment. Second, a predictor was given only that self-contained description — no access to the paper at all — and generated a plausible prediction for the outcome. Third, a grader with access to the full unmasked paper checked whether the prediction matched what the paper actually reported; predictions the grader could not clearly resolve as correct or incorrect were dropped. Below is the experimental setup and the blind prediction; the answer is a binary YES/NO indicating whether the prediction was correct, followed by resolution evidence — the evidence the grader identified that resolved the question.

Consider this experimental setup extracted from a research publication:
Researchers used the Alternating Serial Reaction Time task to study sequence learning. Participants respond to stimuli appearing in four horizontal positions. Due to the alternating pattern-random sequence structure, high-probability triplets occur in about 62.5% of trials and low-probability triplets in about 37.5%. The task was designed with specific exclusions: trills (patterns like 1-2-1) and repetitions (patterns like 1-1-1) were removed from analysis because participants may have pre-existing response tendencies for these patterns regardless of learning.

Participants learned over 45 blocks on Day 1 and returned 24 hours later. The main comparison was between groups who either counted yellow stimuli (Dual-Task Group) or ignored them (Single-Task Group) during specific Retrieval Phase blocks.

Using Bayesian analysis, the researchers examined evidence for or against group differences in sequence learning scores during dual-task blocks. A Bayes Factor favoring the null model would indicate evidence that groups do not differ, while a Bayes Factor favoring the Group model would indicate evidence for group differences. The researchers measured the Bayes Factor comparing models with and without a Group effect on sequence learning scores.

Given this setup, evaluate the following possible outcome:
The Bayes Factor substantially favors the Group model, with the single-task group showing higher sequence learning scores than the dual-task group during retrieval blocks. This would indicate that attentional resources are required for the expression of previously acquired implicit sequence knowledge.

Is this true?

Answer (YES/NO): NO